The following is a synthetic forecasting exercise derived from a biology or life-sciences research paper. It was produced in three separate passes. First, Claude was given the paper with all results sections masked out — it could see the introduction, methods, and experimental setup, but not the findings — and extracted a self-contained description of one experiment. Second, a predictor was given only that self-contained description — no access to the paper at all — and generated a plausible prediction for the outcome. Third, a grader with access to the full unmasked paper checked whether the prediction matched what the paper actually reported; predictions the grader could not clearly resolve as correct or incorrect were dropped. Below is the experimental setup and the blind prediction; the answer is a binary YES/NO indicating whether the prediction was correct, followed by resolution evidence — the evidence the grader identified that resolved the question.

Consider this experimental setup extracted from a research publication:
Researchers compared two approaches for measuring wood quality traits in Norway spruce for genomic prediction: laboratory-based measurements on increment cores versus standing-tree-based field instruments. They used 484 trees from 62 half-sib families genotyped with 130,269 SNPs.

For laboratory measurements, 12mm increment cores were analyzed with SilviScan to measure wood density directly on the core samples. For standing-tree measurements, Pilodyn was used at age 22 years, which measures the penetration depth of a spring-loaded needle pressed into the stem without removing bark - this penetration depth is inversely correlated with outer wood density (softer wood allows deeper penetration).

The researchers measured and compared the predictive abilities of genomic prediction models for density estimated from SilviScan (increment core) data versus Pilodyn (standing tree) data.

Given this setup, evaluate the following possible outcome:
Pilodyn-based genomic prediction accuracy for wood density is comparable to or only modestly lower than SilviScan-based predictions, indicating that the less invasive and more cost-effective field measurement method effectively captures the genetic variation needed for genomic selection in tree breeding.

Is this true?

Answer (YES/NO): YES